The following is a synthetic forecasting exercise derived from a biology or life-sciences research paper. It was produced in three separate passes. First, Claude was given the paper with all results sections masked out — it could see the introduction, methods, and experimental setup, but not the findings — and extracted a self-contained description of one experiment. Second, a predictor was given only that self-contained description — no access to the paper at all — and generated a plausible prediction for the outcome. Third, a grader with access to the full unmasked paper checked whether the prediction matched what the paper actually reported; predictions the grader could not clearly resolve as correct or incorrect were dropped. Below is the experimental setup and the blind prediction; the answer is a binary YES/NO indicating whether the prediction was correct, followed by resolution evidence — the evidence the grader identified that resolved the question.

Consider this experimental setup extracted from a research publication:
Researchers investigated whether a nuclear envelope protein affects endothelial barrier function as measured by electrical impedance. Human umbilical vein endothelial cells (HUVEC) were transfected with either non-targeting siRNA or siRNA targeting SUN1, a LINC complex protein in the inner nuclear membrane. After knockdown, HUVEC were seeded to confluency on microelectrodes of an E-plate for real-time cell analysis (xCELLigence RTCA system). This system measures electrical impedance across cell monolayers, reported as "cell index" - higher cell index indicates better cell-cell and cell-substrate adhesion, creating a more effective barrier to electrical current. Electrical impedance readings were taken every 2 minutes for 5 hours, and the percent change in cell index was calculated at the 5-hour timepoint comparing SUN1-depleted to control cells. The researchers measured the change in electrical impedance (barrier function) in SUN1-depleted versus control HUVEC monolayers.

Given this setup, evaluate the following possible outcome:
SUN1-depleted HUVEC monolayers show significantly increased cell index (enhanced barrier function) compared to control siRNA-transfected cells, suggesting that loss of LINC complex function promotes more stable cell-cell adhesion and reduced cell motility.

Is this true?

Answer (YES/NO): NO